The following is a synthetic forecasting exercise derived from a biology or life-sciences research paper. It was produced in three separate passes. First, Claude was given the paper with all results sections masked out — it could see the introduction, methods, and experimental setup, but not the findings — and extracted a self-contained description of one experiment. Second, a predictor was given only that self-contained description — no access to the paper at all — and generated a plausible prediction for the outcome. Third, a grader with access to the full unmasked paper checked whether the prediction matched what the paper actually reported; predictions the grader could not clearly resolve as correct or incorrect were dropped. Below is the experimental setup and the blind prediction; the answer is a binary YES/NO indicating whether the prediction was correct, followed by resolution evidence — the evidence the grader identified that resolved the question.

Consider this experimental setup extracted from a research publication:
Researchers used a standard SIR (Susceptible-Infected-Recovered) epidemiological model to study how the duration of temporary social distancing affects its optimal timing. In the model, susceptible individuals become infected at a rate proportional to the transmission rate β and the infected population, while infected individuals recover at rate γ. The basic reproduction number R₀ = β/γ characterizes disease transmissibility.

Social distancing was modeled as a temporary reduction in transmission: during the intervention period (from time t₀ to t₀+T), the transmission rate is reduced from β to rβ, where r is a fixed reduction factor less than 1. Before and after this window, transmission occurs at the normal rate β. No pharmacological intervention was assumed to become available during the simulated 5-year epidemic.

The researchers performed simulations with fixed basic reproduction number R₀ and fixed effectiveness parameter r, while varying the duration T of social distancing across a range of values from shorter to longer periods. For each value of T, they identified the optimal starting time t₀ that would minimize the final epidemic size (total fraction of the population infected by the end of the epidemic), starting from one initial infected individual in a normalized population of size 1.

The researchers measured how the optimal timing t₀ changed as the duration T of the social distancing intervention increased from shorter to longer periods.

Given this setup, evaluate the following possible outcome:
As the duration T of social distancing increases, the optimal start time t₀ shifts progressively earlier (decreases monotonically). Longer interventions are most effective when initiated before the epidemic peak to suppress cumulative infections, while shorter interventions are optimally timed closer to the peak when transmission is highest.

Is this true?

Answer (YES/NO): NO